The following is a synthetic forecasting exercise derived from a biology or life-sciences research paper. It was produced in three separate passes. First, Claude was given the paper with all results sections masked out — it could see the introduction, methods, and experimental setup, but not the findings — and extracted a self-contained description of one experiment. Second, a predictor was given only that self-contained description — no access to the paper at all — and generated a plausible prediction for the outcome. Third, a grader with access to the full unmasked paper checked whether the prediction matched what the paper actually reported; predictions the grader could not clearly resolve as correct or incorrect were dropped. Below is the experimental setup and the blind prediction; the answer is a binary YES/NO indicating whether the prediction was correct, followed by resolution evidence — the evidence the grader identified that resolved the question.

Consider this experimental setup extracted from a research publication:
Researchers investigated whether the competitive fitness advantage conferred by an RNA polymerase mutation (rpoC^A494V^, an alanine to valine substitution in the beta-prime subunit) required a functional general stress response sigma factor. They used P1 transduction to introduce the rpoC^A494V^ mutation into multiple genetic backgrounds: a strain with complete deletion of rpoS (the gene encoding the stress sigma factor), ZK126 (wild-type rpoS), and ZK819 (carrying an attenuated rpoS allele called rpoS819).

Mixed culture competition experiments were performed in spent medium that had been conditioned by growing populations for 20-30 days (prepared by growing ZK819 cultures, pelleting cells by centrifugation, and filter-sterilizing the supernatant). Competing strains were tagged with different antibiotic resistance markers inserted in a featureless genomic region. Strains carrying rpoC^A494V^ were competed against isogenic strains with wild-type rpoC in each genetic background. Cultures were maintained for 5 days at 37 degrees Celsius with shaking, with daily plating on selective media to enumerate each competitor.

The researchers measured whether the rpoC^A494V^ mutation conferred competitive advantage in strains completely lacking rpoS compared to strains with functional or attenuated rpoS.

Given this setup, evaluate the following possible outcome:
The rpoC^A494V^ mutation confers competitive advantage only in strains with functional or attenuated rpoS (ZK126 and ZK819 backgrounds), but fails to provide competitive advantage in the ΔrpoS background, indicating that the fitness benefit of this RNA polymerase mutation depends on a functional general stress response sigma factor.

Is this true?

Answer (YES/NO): NO